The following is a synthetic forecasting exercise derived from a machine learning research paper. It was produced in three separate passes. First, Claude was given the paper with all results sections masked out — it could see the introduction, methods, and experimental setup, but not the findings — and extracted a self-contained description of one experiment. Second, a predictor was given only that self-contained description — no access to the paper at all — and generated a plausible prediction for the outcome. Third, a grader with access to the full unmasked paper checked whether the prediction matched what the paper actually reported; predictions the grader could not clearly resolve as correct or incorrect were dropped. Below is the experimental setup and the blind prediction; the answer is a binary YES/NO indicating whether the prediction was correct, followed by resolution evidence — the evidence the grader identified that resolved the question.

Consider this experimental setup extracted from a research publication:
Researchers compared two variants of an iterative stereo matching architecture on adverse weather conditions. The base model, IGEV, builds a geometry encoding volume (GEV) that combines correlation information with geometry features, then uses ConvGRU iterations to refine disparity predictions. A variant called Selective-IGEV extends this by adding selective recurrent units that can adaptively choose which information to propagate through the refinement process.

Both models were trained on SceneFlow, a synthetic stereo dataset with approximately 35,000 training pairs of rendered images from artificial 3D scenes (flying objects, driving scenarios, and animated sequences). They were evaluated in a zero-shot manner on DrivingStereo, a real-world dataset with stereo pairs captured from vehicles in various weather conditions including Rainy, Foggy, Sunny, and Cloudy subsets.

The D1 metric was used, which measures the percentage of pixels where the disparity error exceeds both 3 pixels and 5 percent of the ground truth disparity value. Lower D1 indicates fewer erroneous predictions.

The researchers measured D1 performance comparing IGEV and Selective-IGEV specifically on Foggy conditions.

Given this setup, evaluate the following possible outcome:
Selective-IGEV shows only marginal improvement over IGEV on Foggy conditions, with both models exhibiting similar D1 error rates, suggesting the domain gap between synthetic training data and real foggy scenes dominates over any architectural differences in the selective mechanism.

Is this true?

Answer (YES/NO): NO